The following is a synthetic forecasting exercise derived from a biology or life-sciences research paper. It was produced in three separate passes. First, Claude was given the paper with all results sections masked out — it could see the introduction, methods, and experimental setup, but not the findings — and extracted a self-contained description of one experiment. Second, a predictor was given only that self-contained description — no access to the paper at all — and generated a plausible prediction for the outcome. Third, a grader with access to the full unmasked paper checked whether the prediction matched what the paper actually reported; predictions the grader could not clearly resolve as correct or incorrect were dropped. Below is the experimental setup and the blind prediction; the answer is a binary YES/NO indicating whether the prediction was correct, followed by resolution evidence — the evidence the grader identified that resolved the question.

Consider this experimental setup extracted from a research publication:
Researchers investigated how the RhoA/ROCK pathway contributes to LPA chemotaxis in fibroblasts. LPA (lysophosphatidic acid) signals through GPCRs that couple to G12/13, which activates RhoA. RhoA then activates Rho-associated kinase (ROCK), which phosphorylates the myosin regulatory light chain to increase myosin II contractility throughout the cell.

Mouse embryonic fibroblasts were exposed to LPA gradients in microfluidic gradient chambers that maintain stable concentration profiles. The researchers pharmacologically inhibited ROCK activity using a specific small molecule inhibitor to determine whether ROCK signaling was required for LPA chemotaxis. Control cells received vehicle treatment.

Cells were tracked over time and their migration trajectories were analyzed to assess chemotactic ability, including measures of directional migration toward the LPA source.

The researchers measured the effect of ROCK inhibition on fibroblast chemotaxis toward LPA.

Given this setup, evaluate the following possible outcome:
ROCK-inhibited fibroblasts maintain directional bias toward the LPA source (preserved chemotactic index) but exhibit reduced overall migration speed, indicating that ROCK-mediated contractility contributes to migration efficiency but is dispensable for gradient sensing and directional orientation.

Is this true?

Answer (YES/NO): NO